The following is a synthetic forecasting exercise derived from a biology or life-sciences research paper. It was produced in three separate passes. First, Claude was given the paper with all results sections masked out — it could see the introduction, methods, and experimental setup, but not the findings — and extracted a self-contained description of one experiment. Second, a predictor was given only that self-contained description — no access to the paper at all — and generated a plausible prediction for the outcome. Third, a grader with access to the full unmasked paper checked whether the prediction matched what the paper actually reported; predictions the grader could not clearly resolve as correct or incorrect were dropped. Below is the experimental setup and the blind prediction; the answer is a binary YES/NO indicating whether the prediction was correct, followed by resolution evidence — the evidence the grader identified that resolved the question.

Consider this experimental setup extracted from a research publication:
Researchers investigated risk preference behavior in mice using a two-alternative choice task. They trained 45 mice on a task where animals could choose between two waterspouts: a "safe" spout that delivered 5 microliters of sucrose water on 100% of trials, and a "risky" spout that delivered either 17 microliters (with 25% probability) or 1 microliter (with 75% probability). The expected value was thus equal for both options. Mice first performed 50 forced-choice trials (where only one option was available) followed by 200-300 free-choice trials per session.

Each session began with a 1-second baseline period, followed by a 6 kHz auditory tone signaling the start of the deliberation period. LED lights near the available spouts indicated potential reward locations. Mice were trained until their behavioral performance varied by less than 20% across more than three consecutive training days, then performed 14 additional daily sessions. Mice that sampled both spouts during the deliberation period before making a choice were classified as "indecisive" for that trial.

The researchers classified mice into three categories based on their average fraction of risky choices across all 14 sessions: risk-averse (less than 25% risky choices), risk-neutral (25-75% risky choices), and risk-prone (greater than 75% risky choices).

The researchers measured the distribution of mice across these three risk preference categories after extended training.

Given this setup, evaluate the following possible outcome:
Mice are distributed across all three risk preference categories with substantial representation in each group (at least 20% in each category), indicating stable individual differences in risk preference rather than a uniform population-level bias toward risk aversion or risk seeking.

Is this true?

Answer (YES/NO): NO